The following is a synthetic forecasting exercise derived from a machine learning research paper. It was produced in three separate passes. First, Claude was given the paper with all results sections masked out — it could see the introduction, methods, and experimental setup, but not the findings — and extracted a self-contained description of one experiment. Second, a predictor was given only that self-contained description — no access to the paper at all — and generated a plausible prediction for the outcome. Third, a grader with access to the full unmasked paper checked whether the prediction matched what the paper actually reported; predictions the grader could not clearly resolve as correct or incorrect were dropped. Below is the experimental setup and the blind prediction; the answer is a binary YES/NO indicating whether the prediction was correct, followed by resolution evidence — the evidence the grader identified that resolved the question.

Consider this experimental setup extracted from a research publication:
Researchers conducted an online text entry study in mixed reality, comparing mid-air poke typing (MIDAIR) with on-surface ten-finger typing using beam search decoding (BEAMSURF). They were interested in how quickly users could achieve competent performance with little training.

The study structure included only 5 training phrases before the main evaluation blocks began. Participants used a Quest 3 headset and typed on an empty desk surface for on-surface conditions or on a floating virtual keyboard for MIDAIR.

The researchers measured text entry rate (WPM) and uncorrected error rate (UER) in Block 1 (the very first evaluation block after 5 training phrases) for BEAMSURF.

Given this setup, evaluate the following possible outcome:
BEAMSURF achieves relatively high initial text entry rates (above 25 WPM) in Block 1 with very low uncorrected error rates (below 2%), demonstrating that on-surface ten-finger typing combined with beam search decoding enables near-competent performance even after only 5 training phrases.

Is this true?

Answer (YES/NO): NO